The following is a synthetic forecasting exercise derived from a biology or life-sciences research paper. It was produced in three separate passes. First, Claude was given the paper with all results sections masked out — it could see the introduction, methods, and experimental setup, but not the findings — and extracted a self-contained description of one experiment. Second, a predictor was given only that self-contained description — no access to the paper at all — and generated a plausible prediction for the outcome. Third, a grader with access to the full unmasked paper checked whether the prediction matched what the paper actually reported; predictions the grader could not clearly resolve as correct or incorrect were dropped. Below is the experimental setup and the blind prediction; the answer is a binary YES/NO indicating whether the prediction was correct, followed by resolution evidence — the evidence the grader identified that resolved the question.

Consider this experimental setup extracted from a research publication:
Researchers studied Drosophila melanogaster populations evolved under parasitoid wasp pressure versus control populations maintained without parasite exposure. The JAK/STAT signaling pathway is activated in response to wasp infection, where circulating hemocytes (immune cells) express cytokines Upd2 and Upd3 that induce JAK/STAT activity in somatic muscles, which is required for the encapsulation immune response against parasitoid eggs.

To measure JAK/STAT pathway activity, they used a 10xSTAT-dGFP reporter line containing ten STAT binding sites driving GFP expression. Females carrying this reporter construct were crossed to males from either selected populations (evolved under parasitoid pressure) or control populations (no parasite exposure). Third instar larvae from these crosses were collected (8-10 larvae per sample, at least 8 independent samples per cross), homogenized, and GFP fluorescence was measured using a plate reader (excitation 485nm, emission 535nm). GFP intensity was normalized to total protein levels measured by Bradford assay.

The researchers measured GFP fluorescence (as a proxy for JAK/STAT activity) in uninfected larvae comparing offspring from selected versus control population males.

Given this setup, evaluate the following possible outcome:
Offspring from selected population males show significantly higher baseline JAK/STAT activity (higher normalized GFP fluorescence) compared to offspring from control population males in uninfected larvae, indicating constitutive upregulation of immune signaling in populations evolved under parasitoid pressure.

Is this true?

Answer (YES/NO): NO